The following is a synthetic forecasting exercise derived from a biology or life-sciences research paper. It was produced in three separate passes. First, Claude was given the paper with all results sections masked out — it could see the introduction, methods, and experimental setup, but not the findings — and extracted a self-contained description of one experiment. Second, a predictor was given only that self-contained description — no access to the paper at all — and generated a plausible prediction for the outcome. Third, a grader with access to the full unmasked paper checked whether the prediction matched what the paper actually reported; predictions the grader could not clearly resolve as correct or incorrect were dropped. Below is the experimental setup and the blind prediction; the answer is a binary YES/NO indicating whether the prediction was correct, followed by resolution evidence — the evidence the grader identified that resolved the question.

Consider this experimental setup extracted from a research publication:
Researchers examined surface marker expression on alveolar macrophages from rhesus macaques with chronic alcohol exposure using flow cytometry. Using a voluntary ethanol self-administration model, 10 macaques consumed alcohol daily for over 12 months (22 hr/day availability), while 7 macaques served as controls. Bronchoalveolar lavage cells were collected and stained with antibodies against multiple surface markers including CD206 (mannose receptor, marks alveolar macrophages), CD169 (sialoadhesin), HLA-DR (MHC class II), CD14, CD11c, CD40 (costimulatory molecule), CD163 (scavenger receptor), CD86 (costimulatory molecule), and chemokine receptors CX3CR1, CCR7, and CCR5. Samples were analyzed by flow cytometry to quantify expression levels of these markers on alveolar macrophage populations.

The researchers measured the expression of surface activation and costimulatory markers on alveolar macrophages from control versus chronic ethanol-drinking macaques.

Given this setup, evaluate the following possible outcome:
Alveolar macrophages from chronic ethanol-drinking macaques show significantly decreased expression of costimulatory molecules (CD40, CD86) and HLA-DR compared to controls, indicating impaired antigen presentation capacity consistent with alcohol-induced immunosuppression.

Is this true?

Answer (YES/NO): NO